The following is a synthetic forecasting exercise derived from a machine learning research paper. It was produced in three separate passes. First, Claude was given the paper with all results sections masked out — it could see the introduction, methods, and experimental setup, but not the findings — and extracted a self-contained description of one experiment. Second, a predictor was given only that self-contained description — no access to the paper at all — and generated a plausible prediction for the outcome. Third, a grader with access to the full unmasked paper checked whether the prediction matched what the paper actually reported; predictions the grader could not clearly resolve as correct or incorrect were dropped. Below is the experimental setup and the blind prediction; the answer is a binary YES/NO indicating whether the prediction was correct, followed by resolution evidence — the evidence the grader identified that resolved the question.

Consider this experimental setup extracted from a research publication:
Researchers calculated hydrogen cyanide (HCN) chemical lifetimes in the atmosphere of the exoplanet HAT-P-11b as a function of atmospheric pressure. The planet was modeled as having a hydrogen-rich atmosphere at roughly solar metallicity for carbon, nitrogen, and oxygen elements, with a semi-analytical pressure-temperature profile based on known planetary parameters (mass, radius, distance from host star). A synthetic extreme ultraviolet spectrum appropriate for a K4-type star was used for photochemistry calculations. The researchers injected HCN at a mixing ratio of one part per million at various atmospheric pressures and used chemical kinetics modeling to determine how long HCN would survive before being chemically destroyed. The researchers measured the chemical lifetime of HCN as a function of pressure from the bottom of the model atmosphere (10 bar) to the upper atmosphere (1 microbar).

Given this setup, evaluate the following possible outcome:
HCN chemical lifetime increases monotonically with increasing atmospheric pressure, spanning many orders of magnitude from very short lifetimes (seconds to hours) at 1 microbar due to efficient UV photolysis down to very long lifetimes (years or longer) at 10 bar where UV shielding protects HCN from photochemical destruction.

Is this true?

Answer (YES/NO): NO